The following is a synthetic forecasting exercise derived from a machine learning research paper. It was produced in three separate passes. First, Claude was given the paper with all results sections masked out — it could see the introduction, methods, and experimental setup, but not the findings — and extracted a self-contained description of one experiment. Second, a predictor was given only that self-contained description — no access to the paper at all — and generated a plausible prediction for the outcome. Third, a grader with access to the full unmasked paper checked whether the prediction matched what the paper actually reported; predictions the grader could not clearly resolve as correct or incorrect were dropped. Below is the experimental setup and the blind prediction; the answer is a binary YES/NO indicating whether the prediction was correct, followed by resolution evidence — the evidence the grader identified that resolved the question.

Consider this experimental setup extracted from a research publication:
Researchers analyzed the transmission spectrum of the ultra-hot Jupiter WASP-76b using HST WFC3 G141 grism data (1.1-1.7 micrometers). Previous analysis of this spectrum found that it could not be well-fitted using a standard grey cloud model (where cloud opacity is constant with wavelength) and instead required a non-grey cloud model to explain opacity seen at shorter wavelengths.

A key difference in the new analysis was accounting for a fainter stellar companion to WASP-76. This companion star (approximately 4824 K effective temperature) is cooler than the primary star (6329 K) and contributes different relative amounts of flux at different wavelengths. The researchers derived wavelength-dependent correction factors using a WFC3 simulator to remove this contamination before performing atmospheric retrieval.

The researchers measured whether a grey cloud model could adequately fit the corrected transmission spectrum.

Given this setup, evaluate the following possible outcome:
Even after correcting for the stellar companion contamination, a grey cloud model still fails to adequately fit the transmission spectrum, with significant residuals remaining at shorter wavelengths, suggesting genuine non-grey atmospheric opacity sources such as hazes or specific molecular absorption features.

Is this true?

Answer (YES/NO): NO